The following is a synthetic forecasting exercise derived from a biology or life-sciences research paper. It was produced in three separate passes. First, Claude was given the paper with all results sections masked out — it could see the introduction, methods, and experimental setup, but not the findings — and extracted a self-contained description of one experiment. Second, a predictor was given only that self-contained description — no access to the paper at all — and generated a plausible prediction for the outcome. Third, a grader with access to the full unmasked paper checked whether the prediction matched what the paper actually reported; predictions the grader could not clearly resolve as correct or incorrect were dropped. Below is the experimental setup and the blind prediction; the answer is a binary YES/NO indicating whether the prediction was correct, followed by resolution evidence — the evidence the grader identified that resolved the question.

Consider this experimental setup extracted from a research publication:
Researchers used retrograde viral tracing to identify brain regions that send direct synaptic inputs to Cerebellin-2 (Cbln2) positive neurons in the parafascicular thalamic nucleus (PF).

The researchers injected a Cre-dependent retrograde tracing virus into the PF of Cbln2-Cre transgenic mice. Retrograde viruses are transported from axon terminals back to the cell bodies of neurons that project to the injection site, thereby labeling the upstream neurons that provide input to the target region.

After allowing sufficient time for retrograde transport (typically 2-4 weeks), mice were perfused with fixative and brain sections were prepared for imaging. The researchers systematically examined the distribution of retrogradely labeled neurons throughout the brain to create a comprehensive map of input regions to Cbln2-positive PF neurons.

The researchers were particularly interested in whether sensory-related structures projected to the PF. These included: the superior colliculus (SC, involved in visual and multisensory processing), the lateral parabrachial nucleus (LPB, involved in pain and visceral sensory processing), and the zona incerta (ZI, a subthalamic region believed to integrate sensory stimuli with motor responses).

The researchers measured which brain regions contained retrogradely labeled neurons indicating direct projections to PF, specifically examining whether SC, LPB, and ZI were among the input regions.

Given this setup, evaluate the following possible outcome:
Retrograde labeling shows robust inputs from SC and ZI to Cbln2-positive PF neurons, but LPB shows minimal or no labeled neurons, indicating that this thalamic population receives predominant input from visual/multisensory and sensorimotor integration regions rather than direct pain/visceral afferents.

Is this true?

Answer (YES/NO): NO